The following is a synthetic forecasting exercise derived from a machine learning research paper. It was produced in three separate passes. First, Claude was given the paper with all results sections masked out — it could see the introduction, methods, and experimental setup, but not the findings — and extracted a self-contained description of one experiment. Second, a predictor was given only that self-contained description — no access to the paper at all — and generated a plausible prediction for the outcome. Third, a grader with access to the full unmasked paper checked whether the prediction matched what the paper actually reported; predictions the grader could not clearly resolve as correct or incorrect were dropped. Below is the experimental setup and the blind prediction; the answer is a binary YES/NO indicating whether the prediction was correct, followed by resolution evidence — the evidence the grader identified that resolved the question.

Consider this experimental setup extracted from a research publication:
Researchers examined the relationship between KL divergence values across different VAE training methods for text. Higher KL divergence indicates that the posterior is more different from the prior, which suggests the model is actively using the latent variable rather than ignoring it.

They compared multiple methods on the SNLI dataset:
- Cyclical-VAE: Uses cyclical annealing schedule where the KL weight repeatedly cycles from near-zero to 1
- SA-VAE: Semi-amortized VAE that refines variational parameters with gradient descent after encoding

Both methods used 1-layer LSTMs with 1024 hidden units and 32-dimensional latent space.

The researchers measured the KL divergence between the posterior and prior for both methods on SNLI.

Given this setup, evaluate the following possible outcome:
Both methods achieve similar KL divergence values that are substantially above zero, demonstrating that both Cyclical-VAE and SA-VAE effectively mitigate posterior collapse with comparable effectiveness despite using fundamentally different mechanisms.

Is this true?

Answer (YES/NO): YES